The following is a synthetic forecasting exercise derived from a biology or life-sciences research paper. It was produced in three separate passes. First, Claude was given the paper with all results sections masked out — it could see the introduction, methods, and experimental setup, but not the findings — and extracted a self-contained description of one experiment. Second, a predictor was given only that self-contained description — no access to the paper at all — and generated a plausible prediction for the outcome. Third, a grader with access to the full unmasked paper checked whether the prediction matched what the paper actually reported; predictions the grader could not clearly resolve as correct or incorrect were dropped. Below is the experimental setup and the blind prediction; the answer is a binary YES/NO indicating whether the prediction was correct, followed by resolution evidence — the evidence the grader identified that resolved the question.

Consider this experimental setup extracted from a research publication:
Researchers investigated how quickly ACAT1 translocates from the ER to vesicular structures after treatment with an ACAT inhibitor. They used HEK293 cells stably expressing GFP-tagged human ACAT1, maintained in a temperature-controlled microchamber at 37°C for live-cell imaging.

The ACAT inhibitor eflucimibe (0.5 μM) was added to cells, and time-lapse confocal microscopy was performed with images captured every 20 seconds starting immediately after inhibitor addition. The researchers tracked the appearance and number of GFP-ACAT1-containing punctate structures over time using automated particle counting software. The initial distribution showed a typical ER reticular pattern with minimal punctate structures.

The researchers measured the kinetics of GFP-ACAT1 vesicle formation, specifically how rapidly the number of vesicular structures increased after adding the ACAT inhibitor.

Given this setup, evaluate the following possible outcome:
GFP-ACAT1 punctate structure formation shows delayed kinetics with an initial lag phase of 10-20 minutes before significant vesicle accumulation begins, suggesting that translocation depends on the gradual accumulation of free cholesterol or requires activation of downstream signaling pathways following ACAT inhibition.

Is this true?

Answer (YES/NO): NO